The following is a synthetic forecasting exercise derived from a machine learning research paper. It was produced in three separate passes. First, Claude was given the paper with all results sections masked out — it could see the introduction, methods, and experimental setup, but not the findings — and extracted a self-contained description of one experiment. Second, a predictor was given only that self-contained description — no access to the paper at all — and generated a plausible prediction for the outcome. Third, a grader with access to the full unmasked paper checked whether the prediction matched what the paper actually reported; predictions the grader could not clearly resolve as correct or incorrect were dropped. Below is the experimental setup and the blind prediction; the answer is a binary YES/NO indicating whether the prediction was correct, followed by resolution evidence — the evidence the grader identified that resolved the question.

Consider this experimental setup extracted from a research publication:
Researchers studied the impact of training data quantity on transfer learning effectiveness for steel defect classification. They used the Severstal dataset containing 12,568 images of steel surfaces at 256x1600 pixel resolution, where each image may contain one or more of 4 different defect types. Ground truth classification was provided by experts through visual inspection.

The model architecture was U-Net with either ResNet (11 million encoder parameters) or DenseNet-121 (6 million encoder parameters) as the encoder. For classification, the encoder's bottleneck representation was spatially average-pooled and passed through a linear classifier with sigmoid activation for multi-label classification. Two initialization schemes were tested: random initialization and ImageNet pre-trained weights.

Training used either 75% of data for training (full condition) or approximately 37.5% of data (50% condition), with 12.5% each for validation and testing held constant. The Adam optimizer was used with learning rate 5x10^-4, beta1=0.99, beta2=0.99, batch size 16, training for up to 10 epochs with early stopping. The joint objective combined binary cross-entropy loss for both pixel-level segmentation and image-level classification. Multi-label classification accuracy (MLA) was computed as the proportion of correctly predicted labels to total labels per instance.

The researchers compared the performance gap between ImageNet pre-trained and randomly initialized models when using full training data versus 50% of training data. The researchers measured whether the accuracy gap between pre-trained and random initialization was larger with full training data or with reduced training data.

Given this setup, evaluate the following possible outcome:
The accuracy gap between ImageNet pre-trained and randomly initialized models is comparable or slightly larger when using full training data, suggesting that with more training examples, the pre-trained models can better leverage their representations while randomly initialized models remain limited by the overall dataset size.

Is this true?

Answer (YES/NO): NO